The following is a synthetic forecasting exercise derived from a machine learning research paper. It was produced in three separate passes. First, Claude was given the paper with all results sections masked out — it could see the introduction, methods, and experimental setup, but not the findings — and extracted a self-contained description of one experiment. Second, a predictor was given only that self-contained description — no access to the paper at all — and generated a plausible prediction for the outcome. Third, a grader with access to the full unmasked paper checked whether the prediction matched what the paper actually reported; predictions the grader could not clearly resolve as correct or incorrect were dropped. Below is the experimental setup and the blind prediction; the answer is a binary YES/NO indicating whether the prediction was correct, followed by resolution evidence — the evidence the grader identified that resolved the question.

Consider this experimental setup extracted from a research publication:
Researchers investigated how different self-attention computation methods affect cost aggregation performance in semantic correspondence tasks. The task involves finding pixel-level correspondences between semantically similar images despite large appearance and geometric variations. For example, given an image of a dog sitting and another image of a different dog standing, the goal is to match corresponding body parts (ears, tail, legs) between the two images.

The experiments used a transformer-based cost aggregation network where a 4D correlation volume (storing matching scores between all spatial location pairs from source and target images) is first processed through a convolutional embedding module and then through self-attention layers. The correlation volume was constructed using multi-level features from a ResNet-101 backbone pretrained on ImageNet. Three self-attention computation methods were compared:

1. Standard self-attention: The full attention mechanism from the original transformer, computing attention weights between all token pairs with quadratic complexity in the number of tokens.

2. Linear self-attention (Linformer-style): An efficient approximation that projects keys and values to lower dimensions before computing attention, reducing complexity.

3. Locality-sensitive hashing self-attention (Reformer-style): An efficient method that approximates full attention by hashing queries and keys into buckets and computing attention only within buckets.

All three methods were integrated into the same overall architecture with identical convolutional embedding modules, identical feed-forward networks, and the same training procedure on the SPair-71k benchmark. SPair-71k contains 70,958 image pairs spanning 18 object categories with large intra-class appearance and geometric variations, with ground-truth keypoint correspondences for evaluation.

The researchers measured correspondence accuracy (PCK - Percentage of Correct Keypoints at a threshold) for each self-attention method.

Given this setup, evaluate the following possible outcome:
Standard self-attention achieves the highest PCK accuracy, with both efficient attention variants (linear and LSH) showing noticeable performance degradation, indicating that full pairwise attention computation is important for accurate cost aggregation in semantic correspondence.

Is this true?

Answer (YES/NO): NO